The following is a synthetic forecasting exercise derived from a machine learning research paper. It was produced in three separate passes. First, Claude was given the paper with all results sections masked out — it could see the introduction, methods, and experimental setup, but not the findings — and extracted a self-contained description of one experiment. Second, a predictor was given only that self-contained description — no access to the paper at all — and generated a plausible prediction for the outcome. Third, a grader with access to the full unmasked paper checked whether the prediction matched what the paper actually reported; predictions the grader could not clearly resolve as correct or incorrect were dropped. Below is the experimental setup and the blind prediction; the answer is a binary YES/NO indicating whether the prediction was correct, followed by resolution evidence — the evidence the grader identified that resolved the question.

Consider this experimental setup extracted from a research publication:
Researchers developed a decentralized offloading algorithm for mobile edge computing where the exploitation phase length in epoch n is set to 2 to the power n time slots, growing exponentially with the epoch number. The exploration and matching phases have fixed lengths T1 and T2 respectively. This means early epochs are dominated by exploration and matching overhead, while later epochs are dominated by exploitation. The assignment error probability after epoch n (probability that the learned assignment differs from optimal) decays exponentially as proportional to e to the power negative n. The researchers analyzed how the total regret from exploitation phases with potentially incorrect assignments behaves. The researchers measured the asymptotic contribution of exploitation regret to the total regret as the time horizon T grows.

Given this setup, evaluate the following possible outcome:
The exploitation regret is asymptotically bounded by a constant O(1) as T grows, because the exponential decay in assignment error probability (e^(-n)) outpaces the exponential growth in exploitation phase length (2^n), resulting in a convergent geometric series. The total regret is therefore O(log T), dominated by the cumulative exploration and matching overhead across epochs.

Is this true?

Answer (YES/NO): YES